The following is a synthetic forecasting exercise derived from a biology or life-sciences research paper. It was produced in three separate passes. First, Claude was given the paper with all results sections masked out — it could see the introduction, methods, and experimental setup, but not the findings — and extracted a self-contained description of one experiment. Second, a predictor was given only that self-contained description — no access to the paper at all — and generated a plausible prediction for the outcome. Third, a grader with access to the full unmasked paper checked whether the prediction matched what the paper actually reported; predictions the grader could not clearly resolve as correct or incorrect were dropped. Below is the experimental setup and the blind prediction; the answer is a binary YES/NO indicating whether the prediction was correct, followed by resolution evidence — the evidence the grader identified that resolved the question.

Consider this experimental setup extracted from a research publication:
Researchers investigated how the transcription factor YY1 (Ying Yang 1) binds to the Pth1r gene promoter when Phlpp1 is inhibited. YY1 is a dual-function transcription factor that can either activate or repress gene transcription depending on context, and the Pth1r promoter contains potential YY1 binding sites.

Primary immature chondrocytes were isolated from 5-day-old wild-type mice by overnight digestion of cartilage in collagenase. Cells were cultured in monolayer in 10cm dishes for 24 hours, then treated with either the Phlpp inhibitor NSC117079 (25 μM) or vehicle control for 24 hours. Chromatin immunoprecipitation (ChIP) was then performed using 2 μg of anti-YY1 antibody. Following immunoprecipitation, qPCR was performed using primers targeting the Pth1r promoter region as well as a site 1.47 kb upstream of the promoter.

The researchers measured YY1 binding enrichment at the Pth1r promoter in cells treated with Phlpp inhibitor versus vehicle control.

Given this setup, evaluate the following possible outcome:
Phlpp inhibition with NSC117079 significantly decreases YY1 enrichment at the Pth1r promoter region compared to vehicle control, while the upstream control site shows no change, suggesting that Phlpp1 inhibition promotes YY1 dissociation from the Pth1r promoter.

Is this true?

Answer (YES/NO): NO